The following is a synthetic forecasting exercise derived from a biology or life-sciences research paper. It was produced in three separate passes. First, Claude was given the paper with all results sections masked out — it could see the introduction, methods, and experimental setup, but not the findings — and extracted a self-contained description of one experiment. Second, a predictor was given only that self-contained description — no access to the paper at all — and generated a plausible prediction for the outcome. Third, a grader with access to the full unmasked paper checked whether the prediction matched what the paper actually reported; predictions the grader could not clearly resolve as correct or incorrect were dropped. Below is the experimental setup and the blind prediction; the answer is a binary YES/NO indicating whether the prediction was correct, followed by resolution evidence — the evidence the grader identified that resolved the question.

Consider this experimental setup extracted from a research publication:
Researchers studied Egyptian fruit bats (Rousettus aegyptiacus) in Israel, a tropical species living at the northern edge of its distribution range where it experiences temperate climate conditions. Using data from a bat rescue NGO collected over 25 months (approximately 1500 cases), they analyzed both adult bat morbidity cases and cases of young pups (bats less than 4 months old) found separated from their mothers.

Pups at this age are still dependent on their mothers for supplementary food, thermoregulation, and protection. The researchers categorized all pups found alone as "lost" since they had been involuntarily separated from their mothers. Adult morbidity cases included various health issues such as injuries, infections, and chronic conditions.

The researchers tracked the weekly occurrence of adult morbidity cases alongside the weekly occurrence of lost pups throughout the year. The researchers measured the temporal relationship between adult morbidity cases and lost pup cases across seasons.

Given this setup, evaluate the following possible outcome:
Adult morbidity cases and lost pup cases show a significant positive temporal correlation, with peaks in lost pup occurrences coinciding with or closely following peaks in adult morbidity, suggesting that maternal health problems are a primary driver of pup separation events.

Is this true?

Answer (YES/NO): NO